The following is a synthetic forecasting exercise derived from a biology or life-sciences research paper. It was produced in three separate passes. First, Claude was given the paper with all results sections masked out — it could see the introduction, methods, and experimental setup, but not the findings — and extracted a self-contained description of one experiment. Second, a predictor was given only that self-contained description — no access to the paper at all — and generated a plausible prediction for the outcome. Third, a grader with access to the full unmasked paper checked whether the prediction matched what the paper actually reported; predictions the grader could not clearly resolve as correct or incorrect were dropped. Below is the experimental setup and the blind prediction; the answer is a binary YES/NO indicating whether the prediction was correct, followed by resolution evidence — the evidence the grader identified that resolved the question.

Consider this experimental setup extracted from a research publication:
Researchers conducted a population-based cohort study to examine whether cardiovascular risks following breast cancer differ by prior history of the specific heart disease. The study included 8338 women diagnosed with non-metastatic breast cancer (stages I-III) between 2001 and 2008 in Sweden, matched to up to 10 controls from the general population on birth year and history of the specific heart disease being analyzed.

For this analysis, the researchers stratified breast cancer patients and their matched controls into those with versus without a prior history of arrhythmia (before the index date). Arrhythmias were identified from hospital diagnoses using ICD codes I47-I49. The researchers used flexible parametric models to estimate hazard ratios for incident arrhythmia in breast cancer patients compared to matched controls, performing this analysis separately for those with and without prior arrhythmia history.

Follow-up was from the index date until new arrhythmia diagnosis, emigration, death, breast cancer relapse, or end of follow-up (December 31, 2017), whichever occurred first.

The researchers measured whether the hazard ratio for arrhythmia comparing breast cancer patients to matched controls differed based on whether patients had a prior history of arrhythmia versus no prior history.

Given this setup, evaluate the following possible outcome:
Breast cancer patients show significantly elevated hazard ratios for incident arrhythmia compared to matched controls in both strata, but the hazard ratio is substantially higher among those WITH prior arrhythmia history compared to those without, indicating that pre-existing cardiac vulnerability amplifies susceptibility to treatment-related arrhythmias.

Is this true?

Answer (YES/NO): NO